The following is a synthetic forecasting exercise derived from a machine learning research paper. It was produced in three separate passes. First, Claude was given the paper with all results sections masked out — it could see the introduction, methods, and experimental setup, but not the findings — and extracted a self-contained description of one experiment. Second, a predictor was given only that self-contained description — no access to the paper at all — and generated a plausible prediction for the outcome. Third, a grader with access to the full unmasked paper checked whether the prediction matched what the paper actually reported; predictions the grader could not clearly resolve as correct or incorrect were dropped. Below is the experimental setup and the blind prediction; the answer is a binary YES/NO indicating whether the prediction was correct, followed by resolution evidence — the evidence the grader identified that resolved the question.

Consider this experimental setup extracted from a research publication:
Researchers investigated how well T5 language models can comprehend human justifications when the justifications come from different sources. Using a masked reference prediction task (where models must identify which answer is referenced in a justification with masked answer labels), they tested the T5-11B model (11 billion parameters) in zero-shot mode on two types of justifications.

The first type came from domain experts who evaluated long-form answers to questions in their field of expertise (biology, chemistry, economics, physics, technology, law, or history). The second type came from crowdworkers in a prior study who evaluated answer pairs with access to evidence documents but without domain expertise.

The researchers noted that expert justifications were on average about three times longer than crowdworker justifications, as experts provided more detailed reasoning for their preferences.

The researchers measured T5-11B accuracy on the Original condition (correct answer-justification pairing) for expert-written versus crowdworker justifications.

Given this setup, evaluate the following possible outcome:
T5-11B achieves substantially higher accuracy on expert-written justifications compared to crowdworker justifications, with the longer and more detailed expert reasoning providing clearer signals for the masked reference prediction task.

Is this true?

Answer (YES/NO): YES